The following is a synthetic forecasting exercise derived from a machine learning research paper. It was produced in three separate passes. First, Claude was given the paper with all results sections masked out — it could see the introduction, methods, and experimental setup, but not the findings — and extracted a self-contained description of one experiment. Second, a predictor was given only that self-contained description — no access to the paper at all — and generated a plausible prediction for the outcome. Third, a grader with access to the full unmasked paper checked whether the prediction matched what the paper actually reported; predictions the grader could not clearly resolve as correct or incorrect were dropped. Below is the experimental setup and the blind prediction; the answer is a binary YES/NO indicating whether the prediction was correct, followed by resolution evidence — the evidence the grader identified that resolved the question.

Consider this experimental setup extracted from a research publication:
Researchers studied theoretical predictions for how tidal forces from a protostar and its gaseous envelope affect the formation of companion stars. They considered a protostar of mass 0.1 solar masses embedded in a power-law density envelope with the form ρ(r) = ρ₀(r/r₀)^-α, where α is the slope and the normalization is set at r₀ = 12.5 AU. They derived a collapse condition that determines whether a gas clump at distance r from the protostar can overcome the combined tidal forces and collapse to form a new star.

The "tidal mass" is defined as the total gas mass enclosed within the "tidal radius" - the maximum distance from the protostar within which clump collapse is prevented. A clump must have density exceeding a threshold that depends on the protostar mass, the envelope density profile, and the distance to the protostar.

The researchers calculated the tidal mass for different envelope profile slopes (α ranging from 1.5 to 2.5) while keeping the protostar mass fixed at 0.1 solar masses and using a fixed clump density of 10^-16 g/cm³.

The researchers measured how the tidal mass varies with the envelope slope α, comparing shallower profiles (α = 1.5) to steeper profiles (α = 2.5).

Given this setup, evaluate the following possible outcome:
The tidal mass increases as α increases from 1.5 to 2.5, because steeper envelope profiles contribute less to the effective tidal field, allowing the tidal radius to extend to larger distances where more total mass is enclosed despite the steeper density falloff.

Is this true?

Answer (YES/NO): NO